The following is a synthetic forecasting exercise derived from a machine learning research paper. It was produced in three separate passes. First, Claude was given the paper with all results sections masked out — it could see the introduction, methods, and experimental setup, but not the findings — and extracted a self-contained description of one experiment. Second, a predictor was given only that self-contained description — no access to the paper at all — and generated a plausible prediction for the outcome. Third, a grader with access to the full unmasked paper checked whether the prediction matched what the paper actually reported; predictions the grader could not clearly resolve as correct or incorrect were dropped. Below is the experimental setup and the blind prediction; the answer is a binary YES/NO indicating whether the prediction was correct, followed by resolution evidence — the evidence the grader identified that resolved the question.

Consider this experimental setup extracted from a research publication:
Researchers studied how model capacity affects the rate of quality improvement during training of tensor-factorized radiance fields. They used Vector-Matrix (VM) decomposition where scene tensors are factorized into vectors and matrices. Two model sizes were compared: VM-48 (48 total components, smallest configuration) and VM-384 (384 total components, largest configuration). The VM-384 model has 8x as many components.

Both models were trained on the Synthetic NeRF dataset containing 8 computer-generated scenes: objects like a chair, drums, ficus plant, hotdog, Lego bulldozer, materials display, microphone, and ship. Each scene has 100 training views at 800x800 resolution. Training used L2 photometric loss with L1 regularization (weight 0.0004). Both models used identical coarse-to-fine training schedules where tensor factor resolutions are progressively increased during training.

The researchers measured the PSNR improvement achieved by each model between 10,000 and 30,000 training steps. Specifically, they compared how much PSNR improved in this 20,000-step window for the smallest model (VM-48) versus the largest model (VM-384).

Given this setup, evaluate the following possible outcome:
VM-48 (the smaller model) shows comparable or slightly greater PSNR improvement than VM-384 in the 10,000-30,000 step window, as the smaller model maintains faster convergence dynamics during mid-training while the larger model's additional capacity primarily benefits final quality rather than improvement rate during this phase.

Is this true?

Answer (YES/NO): NO